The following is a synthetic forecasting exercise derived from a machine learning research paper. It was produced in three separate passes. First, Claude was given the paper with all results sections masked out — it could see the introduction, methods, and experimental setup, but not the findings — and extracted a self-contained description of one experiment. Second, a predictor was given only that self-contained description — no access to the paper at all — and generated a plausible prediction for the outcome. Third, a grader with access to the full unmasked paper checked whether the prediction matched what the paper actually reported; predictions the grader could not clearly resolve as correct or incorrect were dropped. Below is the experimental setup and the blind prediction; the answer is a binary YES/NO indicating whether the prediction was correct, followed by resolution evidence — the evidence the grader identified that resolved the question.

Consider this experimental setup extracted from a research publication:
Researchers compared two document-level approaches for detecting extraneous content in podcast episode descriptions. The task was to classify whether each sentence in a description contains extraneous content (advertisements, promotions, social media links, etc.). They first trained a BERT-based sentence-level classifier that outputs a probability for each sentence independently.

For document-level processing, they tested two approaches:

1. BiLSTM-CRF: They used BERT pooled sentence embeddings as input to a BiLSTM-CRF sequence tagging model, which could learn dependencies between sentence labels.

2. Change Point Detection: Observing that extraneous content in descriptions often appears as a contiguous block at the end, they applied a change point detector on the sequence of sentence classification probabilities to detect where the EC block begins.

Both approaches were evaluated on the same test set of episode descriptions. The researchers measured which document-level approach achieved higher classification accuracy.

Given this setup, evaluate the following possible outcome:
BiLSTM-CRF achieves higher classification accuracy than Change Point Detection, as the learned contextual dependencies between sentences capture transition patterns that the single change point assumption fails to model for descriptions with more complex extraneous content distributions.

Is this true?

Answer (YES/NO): NO